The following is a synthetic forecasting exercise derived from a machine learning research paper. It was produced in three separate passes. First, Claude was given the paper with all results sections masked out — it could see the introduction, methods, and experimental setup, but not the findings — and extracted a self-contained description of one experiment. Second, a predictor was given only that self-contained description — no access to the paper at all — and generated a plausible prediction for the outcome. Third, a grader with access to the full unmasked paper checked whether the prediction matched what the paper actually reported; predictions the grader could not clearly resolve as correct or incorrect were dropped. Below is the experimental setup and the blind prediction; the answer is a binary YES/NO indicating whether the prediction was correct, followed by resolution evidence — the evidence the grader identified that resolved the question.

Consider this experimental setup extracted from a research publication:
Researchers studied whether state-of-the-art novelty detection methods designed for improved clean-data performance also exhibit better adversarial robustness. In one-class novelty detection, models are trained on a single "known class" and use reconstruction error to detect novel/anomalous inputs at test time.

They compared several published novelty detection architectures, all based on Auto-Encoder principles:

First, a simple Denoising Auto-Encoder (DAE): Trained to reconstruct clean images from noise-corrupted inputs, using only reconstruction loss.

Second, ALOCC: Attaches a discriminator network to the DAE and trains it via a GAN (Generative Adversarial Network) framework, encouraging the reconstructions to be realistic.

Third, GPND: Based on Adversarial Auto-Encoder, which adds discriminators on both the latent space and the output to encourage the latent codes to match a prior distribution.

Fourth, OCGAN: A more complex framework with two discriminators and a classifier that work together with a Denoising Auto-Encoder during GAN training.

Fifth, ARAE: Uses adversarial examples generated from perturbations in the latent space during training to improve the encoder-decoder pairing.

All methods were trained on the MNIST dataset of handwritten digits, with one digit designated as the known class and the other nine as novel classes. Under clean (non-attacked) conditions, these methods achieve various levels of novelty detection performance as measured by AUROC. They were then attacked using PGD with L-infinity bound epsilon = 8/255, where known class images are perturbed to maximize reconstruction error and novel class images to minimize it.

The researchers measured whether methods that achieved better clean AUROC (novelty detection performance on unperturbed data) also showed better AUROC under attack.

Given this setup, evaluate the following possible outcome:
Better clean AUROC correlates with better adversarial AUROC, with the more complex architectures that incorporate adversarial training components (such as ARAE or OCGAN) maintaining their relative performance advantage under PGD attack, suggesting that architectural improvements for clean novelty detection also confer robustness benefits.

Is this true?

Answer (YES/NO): NO